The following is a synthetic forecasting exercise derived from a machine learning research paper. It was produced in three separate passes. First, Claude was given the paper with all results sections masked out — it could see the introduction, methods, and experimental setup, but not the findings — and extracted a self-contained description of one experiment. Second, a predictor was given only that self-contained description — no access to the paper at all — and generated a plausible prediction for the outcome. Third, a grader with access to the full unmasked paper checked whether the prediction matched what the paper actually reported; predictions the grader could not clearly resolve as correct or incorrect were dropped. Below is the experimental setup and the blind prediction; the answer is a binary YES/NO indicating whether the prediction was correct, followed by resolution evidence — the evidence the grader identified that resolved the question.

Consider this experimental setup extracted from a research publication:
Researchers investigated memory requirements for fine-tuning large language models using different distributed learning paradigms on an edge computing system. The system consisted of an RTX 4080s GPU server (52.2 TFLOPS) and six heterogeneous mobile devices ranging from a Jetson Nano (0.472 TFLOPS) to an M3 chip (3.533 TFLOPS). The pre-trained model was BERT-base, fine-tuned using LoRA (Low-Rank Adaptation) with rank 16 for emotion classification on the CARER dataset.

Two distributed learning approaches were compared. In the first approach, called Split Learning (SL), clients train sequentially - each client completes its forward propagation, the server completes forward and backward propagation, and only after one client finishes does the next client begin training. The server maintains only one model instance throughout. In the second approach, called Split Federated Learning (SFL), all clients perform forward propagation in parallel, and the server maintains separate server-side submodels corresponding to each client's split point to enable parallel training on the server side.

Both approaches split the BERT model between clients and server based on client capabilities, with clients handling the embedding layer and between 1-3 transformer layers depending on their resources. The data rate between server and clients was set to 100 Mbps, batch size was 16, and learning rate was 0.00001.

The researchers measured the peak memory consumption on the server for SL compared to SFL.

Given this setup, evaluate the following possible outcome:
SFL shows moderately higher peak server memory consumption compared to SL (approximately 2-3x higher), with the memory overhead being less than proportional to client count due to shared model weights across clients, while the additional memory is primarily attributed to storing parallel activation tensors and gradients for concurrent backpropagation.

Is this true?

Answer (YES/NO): NO